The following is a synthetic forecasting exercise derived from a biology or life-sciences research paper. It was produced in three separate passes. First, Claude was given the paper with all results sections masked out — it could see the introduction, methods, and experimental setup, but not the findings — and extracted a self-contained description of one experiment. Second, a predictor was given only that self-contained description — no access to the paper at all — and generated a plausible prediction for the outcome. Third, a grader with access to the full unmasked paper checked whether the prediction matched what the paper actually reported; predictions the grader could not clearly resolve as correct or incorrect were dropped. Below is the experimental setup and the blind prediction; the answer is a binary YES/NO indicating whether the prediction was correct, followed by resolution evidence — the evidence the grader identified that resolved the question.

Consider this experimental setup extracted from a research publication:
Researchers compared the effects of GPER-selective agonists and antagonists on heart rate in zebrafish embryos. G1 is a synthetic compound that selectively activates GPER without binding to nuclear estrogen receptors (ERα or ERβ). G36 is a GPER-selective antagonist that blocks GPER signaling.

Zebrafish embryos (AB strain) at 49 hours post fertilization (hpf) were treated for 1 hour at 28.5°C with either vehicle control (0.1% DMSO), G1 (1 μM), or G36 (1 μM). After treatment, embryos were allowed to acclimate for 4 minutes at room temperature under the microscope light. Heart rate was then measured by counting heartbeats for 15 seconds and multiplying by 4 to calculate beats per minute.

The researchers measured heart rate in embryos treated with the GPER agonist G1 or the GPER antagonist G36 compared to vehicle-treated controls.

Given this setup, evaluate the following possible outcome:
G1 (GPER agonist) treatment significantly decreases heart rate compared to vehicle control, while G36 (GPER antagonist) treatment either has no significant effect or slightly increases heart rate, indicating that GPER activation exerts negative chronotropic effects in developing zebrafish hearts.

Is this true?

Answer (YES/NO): NO